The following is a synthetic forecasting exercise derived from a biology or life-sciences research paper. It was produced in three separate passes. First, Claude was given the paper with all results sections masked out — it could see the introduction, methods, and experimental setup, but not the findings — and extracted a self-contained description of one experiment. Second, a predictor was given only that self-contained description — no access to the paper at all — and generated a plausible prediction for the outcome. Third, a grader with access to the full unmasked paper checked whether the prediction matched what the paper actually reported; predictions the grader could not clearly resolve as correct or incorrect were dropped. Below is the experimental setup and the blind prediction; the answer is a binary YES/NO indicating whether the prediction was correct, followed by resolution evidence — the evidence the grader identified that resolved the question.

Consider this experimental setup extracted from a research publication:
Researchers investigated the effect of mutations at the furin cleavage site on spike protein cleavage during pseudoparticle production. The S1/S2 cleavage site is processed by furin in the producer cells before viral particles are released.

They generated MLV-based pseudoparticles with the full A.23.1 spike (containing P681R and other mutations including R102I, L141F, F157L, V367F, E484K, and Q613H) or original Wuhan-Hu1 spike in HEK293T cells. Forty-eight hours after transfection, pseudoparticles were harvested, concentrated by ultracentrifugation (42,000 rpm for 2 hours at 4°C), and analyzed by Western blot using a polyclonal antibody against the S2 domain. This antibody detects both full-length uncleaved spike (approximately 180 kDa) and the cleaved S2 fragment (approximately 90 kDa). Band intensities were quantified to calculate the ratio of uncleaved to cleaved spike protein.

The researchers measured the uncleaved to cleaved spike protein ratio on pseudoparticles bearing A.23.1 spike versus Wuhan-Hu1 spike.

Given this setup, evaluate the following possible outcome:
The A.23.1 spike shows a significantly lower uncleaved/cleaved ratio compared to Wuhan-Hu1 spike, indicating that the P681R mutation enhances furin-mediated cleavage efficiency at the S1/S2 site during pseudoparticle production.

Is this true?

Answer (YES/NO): YES